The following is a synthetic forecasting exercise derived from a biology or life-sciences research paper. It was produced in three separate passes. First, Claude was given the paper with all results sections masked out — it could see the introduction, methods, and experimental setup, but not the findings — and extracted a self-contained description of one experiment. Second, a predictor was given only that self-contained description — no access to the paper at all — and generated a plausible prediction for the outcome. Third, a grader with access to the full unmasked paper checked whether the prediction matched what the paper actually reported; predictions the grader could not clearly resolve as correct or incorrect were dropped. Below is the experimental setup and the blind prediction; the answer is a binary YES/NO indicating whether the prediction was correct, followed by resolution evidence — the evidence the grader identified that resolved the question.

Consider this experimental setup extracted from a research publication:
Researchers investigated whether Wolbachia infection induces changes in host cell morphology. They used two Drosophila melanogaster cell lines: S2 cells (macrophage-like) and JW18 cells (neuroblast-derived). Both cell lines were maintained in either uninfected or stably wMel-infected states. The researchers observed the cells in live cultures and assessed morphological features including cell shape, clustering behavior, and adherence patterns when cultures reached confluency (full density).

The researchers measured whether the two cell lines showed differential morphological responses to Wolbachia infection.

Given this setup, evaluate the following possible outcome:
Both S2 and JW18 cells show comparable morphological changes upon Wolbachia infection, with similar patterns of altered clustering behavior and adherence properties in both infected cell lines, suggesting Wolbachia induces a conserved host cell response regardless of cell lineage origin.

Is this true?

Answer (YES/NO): NO